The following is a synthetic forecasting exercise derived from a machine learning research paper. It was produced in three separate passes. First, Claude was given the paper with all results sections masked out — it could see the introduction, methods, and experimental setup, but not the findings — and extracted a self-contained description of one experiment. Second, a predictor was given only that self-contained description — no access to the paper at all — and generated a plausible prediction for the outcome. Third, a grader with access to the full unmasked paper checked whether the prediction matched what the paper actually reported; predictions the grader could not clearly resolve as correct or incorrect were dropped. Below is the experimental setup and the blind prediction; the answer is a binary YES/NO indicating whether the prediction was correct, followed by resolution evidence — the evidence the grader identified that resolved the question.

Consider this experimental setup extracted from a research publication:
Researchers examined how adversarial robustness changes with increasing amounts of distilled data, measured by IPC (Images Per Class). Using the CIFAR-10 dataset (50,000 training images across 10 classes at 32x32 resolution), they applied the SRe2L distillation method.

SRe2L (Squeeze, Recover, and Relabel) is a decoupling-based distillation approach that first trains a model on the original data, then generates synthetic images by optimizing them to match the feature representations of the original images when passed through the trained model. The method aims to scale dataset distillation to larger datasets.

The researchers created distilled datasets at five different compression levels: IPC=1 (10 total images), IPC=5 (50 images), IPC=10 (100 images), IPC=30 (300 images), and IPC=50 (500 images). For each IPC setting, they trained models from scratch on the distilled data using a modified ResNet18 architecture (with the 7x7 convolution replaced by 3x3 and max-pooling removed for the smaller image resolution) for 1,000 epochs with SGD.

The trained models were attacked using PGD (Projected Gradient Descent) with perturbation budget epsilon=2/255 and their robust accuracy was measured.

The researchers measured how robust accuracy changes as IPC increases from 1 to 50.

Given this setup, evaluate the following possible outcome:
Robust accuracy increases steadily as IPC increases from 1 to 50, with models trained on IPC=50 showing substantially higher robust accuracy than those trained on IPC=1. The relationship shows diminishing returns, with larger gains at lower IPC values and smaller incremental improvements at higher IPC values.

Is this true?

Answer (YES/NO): NO